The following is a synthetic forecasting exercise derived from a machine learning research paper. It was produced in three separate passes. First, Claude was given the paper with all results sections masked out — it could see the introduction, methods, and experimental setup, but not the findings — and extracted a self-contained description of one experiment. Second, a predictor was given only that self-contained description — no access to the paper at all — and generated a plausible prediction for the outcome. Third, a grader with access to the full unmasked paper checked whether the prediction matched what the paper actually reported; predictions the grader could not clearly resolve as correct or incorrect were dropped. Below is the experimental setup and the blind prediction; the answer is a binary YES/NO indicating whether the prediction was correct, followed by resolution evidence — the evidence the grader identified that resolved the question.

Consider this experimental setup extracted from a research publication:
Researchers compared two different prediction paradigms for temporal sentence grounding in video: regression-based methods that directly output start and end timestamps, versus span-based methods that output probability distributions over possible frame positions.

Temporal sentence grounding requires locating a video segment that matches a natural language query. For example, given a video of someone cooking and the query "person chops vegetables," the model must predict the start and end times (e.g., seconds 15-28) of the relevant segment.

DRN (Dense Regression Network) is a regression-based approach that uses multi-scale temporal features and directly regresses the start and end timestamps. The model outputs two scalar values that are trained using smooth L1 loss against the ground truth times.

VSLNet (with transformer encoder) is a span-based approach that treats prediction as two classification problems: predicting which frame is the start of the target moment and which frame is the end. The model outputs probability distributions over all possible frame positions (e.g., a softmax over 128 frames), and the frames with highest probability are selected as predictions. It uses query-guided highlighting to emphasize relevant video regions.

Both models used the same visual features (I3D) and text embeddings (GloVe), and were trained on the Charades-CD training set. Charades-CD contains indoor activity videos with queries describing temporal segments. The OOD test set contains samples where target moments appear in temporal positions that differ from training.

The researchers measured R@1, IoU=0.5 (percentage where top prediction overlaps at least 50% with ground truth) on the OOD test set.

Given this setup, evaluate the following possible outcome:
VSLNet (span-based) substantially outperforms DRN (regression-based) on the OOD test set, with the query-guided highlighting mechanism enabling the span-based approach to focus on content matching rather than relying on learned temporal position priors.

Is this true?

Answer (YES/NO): YES